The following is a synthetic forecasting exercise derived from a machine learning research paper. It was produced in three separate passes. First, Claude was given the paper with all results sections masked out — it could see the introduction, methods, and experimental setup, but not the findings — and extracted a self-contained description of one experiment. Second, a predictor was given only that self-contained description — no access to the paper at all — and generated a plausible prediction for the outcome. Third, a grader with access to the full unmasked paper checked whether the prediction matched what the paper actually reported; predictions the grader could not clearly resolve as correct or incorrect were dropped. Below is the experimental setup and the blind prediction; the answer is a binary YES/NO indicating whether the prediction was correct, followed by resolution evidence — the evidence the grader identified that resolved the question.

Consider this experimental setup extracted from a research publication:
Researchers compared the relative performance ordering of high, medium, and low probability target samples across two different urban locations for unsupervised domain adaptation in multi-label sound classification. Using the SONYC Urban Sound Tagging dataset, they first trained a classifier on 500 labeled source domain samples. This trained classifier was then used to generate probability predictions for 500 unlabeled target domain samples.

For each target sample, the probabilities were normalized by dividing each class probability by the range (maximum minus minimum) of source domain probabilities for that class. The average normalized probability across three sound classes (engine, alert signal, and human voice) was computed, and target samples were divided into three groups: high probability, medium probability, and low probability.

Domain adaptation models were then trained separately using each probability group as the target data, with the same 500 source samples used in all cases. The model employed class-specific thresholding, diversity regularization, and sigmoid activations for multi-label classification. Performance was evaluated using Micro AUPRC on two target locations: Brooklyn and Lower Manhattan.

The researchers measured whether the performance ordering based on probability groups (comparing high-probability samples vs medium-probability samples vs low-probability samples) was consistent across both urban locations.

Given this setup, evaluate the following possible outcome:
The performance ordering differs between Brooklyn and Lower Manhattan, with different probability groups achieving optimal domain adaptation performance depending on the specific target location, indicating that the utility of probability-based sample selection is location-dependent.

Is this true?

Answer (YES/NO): NO